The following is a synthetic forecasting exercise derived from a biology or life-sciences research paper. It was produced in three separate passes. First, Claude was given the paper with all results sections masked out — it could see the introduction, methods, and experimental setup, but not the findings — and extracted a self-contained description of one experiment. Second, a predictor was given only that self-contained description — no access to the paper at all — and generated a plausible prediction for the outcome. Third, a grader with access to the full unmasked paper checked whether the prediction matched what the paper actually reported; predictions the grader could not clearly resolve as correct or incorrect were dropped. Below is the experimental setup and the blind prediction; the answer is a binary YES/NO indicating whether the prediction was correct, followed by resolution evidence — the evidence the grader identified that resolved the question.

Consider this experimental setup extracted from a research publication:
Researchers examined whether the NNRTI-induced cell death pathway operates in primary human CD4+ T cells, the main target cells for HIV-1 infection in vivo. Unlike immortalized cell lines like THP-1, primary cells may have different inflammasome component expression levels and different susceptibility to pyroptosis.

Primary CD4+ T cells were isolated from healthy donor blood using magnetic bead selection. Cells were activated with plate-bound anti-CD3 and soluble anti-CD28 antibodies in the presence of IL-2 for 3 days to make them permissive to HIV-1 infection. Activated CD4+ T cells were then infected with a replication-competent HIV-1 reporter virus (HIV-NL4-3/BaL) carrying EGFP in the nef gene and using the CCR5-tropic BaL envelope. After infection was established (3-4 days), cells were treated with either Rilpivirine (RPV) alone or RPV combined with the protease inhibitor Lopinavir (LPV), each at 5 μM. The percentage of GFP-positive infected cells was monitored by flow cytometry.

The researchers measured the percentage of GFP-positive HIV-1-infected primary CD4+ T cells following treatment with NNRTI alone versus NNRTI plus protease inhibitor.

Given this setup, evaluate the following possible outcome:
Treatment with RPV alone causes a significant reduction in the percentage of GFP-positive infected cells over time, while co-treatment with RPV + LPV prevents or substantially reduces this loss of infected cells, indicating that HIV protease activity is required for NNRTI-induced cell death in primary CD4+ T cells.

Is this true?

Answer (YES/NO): YES